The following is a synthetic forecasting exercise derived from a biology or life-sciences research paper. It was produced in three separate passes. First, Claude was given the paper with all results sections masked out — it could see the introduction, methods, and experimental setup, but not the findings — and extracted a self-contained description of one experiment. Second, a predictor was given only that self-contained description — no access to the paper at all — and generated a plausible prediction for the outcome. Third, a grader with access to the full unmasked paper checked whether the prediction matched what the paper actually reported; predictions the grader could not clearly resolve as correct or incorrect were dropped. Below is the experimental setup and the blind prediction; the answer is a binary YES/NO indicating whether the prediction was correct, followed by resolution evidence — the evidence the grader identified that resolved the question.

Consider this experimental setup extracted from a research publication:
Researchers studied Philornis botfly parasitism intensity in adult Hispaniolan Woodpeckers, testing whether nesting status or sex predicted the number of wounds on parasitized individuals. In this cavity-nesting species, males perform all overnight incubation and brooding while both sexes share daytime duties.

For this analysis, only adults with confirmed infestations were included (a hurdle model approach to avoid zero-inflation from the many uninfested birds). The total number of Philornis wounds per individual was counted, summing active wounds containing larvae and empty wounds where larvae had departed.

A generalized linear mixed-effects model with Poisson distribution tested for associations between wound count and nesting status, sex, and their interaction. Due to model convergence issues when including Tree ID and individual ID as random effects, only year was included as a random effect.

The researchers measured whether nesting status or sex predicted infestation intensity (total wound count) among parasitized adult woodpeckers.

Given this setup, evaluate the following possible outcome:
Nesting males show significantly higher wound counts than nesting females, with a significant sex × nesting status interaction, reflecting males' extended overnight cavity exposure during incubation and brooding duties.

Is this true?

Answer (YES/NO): NO